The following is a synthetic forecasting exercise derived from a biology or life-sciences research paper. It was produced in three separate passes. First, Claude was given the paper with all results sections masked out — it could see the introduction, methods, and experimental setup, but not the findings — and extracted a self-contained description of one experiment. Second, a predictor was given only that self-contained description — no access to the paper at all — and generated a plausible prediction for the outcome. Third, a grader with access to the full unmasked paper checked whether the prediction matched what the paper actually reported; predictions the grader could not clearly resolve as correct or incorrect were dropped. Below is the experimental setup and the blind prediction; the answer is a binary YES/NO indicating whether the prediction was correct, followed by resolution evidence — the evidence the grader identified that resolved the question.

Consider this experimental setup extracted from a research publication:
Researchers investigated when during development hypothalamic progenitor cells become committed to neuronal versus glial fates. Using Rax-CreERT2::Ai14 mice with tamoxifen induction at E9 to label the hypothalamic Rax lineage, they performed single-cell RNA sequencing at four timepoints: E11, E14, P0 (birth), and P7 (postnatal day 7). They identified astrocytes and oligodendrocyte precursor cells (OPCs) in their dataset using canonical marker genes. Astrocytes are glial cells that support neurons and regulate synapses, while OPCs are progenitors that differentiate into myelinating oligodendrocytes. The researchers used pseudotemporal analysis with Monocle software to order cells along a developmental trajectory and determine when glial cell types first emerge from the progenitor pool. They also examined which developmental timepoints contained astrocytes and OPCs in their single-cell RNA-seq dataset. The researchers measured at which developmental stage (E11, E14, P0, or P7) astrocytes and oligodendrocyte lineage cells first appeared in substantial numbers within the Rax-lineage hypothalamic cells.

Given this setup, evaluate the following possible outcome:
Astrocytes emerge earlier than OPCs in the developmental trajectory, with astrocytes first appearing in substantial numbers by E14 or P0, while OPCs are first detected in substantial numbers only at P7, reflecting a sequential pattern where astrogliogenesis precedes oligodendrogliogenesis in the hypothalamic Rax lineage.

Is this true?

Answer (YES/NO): NO